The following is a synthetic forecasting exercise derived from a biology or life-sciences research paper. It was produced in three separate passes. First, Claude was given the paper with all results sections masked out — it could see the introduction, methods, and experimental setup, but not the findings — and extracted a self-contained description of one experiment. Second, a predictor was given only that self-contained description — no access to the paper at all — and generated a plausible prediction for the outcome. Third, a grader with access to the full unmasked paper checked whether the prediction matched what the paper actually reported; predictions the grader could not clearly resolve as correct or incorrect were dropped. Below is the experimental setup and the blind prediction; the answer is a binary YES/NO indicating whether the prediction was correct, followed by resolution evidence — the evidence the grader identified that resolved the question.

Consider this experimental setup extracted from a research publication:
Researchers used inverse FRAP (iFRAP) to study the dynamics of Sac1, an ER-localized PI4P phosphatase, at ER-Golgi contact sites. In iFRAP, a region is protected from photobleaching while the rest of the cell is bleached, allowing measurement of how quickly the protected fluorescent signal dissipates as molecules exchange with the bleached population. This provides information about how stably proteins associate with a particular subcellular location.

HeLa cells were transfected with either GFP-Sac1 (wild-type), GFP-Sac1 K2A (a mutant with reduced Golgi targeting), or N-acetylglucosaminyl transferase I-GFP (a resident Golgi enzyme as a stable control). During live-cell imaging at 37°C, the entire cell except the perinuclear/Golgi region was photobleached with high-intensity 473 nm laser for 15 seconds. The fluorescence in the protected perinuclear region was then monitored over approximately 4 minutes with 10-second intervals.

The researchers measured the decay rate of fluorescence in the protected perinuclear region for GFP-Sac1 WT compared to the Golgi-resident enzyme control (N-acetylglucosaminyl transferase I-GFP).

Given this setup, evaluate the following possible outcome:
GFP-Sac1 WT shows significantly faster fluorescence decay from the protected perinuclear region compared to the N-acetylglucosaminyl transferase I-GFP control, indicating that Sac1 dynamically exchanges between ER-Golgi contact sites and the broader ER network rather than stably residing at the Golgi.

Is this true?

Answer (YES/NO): YES